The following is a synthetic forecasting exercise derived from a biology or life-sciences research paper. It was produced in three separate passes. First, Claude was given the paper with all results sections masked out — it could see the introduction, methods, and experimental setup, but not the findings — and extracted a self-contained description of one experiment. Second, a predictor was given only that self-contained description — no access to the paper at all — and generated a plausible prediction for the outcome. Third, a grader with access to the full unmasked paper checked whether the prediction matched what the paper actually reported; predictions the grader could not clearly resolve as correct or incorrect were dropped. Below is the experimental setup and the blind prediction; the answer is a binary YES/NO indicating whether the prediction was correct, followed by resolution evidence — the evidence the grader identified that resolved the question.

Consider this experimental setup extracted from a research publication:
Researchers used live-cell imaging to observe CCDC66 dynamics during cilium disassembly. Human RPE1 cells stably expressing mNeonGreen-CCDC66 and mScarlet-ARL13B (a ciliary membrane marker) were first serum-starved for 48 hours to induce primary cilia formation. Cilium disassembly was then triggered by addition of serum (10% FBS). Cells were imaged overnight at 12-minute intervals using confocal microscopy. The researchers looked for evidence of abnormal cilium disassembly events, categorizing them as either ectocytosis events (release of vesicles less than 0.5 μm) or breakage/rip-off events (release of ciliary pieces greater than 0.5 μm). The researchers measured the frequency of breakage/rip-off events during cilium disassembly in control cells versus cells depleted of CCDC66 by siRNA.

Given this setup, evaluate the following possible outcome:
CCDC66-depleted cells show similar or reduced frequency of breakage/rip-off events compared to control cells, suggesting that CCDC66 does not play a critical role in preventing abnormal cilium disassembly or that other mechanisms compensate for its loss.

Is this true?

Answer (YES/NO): NO